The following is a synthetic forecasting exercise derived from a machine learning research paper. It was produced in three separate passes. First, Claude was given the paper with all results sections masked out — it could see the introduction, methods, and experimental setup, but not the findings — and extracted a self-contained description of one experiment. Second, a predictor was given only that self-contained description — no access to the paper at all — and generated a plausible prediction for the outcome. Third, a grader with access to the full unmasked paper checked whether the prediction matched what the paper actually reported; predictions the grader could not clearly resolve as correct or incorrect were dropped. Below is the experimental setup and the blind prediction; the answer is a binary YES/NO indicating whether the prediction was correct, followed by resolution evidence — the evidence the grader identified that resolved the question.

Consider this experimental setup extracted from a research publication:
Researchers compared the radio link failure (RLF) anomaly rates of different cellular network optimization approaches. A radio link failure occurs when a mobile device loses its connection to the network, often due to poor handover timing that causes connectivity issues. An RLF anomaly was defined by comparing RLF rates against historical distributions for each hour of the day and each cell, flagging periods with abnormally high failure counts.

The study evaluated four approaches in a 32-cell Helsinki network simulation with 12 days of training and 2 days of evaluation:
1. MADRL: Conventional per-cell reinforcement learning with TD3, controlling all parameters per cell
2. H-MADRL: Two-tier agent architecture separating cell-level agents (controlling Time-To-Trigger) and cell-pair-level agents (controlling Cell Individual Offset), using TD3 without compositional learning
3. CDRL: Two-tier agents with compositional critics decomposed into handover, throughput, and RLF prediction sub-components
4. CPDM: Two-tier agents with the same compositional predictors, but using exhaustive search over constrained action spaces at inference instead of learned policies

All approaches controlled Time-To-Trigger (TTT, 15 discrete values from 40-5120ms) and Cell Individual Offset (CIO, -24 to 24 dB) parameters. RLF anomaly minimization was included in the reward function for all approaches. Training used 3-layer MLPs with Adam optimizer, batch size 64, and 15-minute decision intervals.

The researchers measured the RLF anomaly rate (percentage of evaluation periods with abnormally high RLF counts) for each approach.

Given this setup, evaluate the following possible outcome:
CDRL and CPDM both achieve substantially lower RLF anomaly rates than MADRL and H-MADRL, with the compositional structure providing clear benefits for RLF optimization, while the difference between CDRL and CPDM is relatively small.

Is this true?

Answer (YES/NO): NO